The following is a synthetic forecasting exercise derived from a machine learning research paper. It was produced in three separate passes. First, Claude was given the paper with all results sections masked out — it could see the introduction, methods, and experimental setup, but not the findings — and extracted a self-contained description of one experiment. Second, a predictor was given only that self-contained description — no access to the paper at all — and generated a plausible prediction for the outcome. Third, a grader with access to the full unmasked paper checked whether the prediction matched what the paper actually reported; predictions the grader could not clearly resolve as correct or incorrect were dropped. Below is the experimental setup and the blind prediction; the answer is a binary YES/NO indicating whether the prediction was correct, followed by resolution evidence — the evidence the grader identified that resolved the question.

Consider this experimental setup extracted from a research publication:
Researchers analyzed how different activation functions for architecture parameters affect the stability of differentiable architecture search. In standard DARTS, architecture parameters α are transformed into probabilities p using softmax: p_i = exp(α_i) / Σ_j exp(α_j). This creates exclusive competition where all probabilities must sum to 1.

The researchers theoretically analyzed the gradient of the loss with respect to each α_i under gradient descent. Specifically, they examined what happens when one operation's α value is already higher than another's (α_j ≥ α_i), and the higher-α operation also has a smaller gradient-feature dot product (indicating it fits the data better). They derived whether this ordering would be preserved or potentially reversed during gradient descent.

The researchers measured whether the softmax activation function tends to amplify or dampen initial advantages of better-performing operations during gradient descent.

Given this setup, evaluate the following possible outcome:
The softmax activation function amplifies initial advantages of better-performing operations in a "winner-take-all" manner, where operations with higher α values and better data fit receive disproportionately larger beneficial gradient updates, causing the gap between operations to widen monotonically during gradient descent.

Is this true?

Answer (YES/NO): NO